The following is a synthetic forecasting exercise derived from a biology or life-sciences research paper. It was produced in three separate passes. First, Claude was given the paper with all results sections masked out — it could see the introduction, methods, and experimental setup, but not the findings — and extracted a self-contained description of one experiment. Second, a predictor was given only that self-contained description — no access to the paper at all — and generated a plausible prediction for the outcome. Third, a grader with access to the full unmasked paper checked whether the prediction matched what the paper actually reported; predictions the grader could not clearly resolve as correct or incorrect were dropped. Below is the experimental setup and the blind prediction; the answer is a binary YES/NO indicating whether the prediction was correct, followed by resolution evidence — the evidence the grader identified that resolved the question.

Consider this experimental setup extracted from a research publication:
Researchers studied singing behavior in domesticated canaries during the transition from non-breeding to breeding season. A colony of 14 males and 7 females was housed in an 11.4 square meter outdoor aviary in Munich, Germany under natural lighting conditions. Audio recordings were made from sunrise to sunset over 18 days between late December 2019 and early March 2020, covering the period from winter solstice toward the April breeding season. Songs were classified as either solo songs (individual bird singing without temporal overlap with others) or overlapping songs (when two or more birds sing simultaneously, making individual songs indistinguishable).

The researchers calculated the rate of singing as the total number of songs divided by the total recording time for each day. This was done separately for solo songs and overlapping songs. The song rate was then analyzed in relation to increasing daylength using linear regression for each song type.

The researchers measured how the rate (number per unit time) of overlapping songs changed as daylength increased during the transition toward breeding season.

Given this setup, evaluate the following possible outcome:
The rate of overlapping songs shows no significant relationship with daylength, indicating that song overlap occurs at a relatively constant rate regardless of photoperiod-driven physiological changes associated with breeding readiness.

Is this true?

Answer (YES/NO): YES